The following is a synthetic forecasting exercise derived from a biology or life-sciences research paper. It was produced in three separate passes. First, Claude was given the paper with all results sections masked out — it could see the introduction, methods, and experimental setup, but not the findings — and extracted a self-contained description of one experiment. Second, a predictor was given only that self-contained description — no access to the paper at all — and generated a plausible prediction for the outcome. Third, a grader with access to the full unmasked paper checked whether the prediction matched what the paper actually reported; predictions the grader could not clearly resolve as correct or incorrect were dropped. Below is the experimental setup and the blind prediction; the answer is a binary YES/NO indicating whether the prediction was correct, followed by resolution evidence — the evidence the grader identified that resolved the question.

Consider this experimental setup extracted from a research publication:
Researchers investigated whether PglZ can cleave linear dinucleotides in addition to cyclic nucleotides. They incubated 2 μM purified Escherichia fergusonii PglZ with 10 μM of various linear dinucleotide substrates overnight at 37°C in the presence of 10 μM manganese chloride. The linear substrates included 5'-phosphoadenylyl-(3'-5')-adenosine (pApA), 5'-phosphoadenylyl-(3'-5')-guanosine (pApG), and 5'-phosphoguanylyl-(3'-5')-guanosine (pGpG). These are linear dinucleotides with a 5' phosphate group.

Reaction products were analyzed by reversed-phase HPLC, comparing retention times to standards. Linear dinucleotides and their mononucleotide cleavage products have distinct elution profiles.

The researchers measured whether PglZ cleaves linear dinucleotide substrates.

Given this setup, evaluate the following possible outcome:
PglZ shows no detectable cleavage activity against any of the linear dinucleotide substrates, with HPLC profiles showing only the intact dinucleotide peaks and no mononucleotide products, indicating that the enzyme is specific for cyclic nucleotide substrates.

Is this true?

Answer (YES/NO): NO